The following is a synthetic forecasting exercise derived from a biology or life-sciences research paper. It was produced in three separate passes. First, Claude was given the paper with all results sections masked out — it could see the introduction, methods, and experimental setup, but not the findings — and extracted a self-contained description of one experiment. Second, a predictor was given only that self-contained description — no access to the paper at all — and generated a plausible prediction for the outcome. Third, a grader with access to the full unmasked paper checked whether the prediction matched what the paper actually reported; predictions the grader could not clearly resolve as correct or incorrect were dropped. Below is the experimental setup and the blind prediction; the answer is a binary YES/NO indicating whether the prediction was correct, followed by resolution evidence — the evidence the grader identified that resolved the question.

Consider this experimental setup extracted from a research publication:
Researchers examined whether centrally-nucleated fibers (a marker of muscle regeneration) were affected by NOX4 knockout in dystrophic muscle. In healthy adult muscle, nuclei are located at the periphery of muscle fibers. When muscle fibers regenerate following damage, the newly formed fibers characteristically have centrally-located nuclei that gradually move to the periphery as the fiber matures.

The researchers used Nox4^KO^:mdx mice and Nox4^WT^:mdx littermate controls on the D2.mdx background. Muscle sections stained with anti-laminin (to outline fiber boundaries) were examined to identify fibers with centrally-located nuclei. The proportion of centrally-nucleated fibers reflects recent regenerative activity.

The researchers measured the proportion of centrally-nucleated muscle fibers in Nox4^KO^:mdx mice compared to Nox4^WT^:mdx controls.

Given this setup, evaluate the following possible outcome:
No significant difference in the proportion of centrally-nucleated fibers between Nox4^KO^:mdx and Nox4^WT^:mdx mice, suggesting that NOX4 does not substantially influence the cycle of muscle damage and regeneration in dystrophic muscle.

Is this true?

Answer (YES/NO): NO